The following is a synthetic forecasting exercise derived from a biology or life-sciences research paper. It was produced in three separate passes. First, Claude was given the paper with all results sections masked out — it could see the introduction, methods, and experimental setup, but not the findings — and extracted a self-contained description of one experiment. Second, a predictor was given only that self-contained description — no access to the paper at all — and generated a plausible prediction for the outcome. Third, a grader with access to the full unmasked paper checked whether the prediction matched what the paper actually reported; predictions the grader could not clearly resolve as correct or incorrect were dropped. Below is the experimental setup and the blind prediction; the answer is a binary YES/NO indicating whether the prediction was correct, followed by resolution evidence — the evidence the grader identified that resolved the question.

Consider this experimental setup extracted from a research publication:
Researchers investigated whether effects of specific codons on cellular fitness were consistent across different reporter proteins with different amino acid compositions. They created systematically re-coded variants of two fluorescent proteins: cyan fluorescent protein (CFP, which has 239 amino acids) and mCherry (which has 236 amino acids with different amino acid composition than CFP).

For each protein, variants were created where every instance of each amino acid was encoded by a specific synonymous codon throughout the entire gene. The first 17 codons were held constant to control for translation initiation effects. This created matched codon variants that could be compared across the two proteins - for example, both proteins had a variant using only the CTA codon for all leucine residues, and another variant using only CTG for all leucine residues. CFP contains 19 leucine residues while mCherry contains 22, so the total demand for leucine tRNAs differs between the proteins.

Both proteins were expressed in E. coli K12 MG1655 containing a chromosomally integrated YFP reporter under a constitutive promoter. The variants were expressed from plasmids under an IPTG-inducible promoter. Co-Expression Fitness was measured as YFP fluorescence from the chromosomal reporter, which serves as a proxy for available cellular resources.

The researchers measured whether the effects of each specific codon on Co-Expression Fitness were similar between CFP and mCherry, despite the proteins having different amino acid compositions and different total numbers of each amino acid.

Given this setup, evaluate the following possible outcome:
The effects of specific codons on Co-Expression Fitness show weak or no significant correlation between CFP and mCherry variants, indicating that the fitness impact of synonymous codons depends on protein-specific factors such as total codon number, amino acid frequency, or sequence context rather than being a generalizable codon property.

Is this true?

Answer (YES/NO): NO